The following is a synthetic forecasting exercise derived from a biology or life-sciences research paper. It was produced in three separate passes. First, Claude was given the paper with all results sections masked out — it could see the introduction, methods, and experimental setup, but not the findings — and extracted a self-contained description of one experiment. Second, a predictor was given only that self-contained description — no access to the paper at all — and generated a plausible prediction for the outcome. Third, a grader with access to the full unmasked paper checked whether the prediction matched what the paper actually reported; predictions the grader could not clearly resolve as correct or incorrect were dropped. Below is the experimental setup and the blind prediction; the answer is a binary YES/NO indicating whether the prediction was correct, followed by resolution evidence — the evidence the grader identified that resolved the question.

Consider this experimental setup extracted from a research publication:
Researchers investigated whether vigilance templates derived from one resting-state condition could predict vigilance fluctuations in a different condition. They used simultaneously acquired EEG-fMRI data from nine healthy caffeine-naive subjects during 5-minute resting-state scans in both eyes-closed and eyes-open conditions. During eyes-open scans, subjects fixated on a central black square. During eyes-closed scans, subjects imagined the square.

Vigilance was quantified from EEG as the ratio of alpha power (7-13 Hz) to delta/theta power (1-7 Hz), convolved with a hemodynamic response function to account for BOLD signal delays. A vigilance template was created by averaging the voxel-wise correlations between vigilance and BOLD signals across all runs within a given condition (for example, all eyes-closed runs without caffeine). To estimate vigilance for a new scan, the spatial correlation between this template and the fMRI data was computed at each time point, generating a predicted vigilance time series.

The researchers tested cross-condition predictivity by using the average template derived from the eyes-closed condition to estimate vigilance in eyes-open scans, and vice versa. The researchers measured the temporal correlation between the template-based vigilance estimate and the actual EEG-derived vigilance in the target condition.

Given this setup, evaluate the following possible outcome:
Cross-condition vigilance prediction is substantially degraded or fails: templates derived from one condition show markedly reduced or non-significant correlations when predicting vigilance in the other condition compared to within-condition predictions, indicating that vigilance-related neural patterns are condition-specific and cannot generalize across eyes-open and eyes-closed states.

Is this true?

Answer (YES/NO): NO